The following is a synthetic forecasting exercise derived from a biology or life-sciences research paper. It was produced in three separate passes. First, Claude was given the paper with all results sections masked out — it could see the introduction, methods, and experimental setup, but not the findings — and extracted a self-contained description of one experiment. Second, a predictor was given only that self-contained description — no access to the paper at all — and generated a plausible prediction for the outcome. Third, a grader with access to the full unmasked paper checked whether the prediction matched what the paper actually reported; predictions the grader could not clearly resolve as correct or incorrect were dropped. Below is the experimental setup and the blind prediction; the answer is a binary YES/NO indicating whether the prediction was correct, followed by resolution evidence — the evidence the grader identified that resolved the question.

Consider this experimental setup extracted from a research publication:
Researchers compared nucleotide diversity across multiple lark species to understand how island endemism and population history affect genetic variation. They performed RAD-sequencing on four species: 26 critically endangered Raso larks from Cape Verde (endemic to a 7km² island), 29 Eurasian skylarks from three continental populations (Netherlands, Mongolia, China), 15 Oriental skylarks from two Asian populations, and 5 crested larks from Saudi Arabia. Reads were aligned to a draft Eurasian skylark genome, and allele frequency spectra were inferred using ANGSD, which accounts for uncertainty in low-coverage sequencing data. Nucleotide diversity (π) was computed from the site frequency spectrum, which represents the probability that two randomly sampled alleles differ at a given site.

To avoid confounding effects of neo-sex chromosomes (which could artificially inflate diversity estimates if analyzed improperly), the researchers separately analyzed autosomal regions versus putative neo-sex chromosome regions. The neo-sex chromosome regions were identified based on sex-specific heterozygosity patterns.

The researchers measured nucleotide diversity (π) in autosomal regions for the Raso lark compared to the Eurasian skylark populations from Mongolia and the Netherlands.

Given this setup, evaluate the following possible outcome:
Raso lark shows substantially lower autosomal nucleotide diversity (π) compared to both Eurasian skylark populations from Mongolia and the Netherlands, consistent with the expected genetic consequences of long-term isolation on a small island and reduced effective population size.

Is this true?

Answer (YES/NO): NO